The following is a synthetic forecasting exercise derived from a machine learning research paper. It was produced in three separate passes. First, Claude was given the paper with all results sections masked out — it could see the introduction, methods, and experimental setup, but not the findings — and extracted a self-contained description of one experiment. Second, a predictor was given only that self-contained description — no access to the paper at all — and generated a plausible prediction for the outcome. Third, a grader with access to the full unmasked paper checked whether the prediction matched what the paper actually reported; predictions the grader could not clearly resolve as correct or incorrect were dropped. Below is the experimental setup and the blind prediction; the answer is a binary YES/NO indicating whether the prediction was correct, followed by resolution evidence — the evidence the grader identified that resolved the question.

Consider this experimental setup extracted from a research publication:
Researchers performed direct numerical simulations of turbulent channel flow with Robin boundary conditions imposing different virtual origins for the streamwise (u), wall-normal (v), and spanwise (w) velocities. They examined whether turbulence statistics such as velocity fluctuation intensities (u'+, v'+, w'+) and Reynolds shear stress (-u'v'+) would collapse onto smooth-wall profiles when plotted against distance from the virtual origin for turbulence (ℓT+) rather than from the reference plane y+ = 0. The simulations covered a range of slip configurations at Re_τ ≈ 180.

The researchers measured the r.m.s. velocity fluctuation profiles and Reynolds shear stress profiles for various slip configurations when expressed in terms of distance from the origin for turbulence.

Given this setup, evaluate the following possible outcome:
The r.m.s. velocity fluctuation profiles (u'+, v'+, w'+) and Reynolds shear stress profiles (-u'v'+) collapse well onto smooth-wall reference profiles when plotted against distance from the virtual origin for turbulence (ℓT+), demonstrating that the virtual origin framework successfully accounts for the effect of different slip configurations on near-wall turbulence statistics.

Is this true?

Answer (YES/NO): NO